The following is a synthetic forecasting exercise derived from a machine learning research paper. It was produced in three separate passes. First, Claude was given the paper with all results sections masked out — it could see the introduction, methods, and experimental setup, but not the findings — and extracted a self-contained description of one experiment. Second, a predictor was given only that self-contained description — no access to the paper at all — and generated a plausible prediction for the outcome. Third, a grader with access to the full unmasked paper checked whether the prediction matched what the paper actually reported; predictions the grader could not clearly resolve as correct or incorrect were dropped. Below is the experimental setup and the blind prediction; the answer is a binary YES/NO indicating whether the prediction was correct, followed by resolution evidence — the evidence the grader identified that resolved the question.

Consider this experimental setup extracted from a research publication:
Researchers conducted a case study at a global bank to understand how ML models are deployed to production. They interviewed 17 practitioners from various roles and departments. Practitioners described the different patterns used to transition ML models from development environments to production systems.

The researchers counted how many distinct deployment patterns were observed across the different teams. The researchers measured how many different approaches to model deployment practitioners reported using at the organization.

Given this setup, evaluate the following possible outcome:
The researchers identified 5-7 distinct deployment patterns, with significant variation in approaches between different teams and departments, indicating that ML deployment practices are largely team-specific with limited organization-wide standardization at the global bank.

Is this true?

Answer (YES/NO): NO